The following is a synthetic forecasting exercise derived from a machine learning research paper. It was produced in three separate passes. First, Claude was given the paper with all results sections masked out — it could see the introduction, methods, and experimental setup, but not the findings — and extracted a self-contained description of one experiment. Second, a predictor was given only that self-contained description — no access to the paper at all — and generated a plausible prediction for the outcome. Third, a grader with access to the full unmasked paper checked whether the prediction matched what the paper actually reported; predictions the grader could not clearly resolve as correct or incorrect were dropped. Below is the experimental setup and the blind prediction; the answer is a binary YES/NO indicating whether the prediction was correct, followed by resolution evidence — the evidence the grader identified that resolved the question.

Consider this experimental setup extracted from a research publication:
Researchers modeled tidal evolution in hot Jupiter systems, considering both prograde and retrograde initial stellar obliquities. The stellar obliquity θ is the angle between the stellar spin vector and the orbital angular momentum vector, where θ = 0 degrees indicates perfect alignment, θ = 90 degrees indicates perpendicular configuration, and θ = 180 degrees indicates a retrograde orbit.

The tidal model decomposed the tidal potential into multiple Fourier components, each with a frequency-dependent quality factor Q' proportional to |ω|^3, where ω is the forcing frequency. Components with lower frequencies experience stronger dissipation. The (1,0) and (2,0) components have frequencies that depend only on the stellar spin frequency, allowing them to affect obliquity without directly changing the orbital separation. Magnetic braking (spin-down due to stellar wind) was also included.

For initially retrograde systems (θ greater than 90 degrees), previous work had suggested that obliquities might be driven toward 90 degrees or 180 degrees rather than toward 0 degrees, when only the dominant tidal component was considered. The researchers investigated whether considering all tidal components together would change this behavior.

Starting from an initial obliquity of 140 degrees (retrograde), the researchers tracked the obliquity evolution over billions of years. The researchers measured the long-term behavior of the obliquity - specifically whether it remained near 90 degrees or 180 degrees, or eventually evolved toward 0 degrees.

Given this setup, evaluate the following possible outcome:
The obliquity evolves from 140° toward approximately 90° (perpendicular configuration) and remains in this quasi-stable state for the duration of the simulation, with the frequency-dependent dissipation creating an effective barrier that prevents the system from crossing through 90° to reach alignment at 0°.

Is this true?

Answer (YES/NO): NO